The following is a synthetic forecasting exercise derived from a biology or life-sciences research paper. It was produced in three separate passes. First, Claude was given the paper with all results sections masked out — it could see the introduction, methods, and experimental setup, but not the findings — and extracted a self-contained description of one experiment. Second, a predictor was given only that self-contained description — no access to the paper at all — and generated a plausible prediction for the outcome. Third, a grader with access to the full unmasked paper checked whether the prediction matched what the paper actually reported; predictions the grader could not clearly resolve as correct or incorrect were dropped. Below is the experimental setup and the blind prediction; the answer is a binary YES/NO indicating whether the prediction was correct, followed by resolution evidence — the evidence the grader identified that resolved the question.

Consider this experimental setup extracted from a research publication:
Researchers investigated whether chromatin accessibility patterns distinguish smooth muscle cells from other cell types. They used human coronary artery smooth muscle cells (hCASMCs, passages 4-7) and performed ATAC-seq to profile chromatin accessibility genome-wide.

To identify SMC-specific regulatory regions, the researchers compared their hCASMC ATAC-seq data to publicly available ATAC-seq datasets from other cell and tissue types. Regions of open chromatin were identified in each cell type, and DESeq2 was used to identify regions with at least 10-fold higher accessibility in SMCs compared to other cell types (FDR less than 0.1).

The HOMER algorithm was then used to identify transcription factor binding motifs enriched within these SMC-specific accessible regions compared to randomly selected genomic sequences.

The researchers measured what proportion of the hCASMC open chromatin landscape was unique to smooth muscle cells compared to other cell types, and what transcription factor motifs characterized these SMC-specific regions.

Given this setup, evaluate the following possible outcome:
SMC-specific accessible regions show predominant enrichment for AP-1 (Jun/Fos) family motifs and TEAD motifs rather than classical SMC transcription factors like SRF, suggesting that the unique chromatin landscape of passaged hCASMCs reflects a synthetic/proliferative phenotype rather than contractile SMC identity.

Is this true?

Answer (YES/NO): NO